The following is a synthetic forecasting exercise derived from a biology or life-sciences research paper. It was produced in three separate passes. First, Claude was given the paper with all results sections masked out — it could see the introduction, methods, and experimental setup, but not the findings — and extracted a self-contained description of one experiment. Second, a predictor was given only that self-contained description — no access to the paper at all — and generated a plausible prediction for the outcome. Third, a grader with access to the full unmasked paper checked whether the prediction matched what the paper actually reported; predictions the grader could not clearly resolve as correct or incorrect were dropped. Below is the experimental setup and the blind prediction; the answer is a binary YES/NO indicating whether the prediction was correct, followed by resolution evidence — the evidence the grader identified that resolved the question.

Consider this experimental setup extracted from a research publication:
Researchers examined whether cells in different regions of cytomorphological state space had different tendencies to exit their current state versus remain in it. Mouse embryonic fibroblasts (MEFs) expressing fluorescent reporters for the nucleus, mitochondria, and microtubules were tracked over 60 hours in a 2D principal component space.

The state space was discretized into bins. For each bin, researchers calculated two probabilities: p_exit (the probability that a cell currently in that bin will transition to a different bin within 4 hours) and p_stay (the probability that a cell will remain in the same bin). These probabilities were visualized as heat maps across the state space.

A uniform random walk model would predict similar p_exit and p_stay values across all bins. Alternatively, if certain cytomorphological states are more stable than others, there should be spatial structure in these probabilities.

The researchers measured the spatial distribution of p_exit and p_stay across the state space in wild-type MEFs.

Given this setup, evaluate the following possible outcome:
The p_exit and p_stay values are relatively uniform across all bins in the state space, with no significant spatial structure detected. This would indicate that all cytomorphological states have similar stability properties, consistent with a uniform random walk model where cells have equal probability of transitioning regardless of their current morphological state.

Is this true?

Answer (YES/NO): NO